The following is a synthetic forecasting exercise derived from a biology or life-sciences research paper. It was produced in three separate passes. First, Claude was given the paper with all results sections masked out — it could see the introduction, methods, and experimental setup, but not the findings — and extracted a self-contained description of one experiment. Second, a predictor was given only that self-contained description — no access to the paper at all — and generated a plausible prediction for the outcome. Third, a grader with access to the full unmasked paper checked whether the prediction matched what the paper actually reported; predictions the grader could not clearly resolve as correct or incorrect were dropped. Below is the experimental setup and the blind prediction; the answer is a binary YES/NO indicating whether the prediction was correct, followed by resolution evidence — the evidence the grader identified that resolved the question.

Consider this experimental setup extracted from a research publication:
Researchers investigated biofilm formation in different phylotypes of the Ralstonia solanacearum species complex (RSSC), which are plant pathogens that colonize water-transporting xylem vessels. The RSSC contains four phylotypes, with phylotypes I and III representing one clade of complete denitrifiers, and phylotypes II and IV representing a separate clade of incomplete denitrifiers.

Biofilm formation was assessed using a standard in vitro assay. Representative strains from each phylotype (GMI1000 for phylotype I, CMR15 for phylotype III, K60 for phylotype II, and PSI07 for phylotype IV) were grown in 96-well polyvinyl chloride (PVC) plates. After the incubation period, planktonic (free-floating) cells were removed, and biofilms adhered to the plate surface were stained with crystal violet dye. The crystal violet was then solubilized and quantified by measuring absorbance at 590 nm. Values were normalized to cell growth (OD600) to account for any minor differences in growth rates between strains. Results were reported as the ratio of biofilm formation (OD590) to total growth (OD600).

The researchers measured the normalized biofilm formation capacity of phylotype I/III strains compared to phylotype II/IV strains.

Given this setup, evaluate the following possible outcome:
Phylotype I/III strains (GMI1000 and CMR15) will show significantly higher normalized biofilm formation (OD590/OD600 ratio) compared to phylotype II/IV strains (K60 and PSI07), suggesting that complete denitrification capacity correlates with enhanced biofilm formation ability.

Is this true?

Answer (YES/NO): YES